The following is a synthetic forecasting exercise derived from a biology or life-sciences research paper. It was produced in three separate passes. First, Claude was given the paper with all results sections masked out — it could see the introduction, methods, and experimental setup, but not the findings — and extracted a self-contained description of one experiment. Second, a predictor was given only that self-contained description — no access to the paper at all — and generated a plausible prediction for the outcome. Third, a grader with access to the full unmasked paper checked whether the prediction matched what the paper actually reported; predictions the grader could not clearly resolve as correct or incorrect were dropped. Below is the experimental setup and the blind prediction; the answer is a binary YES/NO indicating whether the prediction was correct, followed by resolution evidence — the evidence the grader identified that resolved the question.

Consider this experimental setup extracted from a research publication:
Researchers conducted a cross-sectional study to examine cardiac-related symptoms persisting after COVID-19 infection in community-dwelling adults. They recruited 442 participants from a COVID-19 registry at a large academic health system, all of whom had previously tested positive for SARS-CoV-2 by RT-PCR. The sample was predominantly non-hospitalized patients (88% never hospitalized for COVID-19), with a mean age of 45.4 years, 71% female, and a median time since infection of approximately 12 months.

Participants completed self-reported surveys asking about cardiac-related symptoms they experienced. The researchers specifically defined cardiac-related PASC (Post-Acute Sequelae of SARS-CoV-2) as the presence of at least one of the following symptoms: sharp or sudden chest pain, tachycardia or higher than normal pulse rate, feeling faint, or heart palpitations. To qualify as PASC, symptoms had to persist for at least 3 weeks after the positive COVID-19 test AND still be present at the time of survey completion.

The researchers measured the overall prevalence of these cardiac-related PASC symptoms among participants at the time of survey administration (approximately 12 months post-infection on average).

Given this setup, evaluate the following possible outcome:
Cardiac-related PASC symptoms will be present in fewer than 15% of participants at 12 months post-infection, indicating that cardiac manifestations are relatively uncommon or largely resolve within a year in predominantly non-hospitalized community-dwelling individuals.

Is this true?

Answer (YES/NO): NO